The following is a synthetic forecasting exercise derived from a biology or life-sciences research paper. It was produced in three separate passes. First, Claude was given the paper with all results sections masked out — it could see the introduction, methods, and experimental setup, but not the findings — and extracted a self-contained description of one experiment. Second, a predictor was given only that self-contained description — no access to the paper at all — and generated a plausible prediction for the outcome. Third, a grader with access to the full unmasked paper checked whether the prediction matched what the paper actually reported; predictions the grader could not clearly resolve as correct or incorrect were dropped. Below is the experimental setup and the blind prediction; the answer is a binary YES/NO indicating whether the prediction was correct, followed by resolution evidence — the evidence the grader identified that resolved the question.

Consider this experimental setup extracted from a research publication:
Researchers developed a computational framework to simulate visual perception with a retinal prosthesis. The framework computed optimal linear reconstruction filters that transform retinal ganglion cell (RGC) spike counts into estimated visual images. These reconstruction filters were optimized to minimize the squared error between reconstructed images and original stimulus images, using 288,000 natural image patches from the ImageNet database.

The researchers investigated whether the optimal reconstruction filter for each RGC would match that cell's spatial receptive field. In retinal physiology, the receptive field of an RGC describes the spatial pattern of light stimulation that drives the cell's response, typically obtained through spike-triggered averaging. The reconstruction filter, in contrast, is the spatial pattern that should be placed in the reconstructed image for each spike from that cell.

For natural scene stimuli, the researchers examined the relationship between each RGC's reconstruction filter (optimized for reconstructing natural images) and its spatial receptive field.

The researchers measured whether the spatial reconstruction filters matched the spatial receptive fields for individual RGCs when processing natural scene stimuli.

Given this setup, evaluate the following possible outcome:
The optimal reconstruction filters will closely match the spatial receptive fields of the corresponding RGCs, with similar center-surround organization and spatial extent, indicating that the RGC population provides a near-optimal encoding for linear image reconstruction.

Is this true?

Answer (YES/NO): NO